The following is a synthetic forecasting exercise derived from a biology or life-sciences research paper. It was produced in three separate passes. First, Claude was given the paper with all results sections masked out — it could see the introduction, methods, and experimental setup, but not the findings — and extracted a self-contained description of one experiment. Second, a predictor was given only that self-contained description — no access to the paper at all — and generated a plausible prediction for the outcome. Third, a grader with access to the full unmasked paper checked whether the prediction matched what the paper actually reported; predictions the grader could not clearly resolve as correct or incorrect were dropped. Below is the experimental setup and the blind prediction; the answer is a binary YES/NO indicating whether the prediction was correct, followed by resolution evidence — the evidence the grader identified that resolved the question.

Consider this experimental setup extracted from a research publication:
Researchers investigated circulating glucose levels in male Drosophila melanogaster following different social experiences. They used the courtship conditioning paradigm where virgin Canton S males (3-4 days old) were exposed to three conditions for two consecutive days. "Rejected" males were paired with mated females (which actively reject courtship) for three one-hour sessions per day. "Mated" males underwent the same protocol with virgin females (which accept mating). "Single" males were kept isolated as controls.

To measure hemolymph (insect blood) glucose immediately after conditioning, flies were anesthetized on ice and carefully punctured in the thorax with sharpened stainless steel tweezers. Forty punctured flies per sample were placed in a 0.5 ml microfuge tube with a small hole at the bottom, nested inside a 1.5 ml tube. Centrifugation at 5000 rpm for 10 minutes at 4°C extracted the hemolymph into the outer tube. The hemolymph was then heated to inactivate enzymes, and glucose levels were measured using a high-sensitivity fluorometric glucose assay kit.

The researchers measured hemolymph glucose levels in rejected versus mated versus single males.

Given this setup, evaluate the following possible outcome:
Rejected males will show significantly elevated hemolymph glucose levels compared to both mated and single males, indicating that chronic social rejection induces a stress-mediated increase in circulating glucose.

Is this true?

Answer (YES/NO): NO